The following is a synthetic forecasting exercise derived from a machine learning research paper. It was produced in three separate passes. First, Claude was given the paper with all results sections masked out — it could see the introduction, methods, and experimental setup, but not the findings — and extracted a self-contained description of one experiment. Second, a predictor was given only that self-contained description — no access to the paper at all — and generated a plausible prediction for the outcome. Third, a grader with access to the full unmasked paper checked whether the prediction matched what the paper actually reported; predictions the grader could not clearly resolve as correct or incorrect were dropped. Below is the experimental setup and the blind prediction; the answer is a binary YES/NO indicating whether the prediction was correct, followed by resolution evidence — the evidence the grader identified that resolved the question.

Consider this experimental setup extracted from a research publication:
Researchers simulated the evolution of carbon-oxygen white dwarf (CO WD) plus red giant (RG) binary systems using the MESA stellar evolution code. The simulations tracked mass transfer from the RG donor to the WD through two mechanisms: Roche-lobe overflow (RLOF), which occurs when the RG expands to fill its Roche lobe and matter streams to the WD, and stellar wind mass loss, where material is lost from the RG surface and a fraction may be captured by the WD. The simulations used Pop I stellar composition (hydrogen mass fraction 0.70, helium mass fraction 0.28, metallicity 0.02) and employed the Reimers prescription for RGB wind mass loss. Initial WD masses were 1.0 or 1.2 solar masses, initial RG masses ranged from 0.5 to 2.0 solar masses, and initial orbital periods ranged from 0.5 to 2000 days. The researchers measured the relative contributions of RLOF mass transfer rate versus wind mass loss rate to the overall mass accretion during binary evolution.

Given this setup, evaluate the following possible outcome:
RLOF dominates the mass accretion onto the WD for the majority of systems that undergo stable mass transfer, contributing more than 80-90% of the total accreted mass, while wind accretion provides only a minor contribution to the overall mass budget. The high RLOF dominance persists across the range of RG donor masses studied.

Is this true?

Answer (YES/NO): YES